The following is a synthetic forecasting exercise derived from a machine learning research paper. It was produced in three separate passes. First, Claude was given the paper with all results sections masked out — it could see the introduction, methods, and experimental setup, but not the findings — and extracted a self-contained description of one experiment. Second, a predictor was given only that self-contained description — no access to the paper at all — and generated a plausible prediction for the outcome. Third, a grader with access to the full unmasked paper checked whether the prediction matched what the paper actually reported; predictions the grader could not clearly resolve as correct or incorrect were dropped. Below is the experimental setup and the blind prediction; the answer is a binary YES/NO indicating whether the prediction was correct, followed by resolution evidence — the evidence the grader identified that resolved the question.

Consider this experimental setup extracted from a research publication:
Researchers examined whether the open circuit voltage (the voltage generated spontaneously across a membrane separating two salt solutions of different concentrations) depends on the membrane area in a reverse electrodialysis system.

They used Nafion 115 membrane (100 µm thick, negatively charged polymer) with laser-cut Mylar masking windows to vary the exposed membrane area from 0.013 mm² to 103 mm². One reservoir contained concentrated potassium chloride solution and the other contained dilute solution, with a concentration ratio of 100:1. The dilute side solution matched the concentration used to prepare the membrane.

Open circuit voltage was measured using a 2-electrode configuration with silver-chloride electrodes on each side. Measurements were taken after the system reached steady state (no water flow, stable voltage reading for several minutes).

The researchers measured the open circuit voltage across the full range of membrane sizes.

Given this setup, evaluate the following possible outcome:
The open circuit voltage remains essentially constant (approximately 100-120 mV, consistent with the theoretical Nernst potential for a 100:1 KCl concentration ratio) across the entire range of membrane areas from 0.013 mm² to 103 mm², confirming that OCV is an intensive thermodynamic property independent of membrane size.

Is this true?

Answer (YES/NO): NO